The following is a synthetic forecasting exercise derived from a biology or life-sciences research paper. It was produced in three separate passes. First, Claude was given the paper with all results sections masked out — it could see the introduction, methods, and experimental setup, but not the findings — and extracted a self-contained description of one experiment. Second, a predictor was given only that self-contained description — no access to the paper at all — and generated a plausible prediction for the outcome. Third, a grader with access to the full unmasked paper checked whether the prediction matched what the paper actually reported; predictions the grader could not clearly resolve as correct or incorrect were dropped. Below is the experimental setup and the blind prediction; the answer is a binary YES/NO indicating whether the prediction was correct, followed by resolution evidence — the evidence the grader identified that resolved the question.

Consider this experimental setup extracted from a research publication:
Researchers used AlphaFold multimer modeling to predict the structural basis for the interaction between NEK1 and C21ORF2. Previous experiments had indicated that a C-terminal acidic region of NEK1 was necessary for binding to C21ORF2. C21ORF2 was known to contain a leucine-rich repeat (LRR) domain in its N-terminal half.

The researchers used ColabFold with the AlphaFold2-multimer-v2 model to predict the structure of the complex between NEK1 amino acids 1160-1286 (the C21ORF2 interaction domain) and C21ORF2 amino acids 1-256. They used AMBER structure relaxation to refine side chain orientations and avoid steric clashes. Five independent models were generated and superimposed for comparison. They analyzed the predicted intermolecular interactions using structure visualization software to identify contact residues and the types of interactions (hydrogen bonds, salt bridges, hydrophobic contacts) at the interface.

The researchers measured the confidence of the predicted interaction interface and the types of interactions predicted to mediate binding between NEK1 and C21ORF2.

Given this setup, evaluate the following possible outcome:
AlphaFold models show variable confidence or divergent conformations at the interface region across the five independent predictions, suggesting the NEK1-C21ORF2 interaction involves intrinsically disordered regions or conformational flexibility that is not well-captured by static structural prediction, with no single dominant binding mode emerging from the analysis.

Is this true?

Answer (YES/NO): NO